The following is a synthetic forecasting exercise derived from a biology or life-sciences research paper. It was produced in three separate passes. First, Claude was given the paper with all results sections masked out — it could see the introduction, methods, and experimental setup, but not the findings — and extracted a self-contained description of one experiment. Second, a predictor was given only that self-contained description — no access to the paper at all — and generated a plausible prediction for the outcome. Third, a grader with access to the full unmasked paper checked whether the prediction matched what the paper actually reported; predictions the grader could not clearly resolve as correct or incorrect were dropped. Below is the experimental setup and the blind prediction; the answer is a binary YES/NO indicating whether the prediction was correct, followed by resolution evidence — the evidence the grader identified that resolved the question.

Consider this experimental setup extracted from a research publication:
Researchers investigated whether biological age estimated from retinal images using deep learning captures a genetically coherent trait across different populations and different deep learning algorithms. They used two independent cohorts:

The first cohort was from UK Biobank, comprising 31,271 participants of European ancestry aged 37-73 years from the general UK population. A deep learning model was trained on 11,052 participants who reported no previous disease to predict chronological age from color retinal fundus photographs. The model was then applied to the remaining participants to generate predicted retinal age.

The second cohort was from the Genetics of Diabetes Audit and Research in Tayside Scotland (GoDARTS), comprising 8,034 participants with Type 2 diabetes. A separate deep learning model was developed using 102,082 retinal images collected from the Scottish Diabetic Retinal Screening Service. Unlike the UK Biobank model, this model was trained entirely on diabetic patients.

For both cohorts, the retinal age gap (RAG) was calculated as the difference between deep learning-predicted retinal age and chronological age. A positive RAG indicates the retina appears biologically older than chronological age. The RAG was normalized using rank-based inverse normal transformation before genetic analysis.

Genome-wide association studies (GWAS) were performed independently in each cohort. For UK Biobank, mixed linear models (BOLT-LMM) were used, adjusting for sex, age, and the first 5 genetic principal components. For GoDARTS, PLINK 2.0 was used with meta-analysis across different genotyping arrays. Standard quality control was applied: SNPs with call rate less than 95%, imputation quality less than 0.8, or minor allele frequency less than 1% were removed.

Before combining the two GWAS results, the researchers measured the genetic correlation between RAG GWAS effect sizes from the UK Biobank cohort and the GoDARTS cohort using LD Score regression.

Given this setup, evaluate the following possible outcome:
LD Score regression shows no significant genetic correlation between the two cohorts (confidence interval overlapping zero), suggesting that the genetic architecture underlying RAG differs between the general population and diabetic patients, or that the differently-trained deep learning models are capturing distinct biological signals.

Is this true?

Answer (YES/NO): NO